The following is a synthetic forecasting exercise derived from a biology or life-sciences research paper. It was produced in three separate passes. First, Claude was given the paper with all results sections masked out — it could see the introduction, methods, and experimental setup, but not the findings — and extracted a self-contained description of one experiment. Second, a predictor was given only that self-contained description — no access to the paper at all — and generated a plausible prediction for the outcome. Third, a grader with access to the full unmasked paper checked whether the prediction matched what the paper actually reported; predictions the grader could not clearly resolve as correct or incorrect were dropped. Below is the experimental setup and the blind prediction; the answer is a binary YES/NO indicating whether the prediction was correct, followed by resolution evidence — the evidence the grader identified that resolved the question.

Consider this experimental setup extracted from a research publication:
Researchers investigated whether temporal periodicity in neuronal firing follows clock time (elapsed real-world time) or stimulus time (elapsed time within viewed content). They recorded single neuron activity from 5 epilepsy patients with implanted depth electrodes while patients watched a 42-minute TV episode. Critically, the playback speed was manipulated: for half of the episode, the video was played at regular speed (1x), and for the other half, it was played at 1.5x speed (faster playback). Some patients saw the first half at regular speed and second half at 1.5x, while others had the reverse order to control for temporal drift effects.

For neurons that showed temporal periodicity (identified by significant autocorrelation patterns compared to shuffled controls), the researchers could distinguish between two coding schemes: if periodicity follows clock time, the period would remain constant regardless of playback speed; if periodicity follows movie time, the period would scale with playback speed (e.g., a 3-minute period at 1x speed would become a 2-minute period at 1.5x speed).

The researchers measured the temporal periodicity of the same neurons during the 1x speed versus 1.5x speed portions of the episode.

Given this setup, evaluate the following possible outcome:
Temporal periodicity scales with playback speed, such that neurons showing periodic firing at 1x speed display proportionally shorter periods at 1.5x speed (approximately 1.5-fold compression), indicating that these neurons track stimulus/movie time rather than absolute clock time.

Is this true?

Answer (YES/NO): NO